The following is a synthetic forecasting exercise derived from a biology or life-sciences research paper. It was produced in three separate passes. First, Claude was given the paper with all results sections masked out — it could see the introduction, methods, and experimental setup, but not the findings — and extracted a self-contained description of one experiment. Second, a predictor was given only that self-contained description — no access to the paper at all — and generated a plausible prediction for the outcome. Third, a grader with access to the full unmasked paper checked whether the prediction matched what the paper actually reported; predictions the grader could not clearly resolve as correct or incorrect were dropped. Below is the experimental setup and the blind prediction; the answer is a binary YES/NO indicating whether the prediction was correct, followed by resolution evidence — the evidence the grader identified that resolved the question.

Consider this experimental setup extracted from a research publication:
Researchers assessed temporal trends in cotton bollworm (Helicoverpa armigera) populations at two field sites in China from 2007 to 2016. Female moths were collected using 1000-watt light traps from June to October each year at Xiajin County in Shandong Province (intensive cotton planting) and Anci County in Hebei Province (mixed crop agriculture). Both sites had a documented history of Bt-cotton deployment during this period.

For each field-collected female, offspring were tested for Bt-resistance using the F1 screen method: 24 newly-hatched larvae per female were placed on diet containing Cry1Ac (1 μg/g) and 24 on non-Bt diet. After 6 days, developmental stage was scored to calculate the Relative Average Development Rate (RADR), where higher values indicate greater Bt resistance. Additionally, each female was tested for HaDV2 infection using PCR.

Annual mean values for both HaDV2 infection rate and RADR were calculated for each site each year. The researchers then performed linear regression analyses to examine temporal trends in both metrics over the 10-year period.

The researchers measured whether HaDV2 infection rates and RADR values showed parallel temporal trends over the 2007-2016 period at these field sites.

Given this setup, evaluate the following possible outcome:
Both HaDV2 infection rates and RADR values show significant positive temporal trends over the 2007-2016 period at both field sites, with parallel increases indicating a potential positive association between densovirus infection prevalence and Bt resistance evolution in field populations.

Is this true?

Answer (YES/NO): YES